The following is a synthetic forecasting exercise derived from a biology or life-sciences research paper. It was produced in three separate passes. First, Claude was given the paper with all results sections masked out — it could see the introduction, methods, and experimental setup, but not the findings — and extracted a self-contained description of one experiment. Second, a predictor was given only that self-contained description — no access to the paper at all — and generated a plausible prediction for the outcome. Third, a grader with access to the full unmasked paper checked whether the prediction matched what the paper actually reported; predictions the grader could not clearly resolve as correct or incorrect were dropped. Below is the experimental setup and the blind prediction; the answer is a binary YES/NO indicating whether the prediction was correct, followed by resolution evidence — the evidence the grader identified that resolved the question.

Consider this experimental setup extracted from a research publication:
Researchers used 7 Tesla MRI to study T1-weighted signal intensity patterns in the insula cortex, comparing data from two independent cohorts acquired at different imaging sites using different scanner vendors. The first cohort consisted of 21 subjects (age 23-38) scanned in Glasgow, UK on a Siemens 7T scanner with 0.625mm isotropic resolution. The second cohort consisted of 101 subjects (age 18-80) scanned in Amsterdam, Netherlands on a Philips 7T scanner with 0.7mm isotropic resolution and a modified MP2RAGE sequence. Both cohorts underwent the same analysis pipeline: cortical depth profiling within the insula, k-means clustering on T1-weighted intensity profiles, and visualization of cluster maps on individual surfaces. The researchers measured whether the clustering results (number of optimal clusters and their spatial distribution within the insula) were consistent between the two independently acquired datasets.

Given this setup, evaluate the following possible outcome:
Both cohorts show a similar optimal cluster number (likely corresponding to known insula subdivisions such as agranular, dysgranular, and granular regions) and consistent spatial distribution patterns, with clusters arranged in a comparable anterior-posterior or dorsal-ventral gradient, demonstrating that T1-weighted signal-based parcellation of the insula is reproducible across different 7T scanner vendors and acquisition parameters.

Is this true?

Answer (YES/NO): NO